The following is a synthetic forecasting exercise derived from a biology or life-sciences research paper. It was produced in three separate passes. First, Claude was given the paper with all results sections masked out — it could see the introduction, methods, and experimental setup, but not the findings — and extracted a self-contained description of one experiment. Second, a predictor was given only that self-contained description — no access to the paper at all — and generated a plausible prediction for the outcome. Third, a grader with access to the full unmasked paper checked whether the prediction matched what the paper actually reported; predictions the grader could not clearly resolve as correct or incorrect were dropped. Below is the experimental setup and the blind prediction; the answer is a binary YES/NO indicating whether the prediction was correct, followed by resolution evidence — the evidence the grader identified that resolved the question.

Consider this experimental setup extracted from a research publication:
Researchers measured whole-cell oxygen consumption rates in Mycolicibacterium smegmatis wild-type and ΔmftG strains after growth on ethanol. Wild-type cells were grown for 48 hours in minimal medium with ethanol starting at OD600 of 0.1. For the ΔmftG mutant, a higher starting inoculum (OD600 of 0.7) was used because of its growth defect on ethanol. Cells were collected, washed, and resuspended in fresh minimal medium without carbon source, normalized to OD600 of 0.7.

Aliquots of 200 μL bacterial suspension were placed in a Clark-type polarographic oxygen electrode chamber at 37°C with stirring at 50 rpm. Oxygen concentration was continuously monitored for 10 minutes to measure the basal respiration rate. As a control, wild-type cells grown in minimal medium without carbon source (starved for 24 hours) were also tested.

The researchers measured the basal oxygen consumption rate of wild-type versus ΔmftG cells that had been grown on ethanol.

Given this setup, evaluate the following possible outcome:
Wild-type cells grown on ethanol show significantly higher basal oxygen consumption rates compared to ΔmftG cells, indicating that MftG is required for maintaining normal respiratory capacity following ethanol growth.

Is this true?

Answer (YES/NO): YES